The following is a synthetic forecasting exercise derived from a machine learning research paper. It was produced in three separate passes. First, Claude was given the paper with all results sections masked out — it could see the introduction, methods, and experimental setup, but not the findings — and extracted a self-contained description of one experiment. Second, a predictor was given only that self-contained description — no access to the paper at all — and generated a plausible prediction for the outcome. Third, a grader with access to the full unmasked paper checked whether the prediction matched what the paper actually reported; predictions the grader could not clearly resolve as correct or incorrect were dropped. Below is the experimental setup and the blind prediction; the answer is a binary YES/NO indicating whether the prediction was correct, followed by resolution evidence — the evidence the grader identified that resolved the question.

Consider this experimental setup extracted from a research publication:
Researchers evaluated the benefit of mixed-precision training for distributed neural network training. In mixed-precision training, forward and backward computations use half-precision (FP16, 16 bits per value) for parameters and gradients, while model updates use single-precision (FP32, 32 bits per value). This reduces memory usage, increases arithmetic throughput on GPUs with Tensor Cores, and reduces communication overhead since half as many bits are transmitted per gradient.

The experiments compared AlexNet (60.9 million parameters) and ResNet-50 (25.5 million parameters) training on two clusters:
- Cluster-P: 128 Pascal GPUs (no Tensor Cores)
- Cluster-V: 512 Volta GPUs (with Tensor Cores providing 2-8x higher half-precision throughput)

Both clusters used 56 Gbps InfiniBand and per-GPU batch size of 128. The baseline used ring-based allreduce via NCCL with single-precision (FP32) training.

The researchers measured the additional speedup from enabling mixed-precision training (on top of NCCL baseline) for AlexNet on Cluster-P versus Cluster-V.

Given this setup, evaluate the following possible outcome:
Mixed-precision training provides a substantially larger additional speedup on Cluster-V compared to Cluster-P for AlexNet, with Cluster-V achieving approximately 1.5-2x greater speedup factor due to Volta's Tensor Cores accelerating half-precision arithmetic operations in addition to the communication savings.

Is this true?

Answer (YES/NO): NO